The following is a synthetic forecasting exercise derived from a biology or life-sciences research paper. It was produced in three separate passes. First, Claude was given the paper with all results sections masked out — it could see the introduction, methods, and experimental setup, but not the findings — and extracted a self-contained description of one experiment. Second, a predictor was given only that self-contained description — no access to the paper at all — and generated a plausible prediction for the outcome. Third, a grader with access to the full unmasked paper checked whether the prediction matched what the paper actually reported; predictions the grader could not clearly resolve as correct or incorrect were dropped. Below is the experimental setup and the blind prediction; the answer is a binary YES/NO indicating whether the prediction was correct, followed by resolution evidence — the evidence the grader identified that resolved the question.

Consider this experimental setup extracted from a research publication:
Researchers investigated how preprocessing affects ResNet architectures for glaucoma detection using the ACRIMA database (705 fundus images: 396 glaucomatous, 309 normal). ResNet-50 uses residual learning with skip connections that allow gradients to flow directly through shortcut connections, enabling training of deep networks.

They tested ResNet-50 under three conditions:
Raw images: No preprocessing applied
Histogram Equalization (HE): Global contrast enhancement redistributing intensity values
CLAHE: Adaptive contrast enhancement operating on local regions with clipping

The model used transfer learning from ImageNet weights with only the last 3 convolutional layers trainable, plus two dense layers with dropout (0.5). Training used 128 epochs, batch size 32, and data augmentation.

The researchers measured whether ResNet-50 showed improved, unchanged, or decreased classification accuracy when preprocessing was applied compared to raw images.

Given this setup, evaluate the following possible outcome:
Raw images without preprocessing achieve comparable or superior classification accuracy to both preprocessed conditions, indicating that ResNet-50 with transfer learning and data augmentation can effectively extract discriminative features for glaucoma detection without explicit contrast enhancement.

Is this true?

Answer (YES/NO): YES